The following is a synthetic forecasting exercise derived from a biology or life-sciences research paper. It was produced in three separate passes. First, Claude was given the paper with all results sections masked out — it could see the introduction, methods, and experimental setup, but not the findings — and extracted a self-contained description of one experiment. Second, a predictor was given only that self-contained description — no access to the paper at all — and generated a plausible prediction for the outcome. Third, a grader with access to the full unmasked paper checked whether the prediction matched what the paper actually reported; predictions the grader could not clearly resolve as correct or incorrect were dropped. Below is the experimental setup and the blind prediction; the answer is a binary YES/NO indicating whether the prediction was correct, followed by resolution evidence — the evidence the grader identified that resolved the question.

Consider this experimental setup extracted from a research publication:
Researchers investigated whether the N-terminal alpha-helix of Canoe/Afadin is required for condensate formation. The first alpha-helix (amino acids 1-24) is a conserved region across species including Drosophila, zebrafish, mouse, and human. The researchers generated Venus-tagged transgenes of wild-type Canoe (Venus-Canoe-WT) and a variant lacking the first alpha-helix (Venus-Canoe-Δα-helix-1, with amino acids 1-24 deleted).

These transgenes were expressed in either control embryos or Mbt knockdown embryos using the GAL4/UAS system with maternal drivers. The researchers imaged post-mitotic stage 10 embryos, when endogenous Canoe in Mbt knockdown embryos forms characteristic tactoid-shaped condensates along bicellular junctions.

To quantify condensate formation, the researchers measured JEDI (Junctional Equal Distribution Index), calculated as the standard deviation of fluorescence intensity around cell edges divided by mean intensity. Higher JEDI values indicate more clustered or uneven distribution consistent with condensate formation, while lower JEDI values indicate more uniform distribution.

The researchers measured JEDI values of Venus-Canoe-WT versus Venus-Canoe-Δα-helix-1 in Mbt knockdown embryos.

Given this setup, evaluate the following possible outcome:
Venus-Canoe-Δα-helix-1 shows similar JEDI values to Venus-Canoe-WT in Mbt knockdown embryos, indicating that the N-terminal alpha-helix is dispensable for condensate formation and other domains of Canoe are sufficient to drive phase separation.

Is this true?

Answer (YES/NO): NO